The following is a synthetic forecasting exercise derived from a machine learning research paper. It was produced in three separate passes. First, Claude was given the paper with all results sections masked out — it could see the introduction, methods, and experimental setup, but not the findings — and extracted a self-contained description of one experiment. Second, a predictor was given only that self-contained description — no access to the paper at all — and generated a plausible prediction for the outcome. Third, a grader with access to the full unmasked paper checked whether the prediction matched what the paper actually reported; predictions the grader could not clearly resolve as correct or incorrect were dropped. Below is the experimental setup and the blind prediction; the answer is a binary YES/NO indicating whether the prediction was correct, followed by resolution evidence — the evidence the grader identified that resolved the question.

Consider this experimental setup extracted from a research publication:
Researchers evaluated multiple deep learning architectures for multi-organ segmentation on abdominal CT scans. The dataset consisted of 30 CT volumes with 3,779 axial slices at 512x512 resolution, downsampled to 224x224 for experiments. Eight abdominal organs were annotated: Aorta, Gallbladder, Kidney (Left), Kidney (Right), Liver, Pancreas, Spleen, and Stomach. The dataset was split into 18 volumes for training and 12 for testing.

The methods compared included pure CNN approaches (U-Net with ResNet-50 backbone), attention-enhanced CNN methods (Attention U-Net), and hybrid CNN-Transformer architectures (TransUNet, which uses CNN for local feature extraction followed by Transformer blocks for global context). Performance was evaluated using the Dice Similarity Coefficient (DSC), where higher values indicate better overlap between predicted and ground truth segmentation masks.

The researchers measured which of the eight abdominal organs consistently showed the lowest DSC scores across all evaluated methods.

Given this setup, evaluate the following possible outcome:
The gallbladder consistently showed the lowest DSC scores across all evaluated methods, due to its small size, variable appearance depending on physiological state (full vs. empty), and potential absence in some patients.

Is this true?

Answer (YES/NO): NO